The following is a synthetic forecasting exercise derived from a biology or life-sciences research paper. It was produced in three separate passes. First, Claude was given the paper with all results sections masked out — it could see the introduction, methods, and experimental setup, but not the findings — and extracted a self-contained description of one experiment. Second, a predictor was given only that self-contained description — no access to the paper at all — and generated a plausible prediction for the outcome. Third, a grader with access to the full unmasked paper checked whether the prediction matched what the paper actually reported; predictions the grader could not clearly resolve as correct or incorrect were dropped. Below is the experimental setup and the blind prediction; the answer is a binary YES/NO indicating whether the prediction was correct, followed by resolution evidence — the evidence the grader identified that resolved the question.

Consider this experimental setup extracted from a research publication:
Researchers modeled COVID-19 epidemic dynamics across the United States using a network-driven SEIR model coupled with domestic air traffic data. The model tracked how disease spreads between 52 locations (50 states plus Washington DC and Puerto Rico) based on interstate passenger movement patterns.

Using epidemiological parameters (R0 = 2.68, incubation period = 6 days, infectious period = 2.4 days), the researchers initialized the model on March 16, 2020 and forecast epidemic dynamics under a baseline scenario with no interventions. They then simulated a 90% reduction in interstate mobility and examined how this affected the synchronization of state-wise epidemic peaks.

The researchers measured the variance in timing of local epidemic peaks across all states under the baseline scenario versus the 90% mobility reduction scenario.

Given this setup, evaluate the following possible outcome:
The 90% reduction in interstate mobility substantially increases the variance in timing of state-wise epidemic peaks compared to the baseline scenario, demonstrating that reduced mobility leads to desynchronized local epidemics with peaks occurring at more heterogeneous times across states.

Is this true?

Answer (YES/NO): NO